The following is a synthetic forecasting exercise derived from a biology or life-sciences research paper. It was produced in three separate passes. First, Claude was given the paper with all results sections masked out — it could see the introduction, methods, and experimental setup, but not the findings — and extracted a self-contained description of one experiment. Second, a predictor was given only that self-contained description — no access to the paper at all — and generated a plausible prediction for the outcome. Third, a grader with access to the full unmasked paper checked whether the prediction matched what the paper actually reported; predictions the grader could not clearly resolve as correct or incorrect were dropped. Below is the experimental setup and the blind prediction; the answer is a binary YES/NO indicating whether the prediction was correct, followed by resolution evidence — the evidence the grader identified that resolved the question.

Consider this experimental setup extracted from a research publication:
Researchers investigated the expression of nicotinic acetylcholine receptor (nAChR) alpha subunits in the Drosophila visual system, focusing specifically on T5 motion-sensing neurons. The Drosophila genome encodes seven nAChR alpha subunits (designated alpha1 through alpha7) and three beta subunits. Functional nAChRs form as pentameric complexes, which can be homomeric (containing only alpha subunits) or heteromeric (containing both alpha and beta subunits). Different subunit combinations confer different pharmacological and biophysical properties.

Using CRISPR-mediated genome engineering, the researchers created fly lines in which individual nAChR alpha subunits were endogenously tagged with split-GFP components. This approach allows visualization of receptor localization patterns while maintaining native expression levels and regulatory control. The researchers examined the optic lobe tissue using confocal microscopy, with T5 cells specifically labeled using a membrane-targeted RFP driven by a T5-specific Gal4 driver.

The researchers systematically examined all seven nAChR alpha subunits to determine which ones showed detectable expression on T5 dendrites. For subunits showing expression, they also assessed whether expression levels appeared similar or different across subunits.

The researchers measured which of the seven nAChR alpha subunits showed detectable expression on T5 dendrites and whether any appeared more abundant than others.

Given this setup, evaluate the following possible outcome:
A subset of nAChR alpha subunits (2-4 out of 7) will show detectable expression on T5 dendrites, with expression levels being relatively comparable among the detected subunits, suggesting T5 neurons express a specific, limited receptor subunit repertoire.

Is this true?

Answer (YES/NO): NO